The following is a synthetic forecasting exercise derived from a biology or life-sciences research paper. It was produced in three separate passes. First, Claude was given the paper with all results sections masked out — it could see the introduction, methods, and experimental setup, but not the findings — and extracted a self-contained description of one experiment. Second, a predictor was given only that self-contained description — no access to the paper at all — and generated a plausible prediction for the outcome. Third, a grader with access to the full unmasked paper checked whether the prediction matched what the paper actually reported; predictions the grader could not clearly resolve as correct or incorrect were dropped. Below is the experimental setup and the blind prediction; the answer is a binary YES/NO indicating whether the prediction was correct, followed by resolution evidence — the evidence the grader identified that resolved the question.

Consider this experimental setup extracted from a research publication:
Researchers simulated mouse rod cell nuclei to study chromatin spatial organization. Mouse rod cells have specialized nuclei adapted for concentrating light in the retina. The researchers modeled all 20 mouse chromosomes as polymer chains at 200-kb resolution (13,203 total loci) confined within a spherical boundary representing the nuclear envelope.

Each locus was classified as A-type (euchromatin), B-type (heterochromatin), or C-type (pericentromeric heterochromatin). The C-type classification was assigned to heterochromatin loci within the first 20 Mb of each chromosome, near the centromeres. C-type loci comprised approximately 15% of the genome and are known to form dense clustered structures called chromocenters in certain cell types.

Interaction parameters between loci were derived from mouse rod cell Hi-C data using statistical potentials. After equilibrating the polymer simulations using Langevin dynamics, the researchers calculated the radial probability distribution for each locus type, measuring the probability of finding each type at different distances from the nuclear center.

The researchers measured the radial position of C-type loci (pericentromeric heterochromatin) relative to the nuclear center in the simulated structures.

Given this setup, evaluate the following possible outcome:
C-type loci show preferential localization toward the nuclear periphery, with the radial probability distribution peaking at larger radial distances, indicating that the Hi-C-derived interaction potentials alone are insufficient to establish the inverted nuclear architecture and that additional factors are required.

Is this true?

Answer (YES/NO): NO